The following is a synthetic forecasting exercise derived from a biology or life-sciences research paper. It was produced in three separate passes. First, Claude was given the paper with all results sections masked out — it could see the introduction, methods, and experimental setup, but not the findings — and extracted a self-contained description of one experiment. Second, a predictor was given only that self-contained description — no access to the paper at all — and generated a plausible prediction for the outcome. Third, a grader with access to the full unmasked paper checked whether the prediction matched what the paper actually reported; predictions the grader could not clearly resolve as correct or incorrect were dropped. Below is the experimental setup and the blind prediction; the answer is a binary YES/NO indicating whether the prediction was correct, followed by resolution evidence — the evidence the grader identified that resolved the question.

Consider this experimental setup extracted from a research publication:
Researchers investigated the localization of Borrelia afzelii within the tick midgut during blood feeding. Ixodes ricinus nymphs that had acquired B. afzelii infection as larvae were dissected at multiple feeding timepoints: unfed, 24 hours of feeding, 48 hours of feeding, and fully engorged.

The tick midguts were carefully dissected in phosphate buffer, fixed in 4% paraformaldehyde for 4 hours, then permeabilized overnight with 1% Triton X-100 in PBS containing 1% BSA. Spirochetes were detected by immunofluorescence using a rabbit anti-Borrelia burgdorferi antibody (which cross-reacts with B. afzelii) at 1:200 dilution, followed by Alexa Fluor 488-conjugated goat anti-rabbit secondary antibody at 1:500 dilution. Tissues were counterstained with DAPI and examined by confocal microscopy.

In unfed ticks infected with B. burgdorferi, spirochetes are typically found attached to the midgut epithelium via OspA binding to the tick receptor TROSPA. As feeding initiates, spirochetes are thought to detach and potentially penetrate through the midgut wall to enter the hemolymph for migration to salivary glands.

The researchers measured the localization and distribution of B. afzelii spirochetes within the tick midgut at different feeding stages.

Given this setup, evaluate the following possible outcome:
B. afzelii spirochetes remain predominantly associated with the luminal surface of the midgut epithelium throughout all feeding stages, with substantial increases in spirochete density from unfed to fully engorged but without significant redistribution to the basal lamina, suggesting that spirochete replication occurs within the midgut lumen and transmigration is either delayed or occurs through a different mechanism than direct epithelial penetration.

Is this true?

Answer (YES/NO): NO